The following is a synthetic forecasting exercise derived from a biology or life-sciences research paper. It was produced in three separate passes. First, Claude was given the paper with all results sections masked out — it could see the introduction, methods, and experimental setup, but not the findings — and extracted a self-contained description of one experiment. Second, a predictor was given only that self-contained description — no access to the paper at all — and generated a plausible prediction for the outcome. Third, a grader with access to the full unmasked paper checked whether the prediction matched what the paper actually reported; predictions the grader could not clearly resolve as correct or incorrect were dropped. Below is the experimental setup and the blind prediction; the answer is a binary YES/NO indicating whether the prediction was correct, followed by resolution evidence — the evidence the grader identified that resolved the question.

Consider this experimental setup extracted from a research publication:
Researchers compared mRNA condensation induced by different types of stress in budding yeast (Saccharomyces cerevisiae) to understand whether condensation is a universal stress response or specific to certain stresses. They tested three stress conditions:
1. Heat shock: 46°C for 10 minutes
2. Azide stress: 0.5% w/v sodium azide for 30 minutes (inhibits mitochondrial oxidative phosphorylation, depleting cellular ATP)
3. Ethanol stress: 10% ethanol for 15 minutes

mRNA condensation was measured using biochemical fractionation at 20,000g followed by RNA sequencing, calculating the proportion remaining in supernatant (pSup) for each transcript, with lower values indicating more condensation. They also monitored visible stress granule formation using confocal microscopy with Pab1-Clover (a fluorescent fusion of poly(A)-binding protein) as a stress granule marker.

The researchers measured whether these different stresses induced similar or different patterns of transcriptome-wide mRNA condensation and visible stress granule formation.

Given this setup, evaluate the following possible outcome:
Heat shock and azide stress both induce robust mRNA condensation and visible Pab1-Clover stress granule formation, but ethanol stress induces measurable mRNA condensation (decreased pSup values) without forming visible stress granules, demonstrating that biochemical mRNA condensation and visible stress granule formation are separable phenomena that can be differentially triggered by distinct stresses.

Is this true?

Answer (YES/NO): NO